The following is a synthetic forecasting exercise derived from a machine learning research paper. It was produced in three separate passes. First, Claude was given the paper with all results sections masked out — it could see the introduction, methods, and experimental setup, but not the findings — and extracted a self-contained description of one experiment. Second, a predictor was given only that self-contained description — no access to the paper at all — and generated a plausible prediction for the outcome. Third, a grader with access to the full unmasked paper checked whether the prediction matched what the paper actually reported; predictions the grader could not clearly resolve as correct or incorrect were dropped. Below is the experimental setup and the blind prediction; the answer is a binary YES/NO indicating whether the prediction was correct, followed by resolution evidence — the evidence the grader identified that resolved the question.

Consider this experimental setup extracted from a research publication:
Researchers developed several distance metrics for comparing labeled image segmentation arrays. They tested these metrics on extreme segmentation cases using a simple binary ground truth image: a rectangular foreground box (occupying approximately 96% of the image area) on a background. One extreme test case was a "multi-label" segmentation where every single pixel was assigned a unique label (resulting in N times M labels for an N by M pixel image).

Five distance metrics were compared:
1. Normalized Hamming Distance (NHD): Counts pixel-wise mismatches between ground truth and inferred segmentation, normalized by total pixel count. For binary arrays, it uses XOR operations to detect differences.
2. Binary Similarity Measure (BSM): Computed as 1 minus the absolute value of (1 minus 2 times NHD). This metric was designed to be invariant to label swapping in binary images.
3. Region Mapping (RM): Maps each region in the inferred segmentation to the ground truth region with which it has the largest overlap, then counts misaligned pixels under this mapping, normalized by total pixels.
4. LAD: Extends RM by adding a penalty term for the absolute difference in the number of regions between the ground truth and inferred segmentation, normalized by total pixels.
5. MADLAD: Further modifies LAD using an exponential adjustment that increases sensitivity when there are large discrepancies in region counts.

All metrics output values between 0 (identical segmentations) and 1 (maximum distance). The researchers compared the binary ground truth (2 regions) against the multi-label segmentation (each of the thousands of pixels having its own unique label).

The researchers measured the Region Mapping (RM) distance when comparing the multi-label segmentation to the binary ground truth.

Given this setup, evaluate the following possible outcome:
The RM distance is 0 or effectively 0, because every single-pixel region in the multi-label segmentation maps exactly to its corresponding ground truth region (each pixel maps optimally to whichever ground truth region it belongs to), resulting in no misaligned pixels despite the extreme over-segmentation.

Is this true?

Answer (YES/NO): YES